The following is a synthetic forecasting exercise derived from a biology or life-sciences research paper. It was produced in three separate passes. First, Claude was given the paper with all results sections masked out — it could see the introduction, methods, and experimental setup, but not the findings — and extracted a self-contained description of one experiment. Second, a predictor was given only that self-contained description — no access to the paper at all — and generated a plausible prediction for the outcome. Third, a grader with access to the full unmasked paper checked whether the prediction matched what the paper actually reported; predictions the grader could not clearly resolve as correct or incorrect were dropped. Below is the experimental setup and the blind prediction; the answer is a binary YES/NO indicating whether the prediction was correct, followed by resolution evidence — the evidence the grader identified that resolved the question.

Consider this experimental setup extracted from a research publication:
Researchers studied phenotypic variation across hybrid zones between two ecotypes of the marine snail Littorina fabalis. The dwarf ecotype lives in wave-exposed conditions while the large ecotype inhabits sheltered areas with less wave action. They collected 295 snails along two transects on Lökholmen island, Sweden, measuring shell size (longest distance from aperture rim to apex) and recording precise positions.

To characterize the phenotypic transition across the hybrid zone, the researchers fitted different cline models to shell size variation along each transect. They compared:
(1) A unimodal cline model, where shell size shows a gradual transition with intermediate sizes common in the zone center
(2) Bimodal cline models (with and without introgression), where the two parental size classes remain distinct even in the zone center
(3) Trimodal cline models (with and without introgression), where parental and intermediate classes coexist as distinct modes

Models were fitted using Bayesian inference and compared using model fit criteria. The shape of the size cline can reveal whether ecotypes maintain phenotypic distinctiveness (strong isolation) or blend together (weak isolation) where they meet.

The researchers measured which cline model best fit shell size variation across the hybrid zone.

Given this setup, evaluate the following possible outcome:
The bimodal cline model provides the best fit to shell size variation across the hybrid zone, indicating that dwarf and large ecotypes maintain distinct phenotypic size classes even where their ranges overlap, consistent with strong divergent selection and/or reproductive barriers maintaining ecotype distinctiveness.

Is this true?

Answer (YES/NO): NO